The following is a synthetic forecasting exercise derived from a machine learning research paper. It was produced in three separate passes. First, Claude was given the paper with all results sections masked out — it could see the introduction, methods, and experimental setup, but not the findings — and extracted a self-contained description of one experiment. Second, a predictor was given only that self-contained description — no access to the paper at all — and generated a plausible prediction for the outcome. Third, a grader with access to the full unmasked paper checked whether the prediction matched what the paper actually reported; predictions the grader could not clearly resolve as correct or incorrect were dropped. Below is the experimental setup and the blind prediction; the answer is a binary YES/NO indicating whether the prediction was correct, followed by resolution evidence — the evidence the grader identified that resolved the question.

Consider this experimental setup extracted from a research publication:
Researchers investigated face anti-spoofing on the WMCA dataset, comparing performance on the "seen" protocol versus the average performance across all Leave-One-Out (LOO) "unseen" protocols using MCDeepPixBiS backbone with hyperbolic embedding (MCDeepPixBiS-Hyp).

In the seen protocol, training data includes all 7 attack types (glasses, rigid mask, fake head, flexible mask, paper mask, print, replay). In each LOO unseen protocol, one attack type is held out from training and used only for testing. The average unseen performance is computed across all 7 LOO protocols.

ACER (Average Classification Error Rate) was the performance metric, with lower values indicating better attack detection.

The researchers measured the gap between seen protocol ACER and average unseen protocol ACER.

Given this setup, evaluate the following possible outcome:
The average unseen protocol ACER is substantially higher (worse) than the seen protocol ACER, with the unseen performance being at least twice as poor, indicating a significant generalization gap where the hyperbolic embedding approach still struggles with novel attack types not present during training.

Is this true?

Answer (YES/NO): NO